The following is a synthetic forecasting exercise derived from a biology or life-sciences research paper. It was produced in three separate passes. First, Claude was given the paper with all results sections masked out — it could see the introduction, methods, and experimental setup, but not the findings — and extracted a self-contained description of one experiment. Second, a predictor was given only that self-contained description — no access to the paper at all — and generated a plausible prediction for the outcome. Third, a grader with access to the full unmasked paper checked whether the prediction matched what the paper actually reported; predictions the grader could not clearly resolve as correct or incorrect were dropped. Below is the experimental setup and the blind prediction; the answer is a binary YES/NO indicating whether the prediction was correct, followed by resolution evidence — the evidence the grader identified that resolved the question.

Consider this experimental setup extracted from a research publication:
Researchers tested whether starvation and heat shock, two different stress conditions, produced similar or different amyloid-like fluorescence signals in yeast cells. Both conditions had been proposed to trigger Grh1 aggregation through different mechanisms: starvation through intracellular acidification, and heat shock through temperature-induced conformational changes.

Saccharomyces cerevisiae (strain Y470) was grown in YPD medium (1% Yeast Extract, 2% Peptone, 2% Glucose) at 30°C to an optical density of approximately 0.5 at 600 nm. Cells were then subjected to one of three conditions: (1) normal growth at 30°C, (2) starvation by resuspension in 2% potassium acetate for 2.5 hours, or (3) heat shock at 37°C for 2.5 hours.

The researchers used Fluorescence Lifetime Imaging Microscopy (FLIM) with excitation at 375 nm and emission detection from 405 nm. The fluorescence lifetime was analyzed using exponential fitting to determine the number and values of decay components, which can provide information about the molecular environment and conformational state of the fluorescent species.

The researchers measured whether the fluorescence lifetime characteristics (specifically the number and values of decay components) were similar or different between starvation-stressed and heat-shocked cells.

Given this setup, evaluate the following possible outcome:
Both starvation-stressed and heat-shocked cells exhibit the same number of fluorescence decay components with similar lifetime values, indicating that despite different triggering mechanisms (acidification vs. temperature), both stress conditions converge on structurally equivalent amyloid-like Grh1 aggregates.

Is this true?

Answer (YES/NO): NO